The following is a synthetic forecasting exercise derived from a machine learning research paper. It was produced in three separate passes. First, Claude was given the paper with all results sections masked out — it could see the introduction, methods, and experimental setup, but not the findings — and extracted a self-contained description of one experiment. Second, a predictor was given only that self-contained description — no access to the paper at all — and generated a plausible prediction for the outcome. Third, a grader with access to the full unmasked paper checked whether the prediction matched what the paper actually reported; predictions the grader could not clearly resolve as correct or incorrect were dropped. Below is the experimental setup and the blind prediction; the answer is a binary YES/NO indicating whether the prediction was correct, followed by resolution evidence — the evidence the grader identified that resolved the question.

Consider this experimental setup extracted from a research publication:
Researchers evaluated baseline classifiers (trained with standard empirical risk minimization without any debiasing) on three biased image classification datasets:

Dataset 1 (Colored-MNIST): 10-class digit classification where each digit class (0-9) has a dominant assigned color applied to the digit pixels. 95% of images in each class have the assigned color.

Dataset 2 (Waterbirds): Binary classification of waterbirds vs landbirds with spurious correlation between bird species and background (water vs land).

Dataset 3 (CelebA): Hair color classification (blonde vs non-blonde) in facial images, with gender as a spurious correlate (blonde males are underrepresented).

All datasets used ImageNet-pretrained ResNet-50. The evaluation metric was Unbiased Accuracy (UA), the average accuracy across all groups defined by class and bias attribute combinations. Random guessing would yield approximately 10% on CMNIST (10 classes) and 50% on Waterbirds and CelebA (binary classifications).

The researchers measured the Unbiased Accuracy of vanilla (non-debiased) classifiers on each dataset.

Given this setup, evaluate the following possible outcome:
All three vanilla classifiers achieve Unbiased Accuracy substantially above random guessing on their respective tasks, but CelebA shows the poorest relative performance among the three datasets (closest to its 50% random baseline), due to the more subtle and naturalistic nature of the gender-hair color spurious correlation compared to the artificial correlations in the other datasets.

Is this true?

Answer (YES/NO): NO